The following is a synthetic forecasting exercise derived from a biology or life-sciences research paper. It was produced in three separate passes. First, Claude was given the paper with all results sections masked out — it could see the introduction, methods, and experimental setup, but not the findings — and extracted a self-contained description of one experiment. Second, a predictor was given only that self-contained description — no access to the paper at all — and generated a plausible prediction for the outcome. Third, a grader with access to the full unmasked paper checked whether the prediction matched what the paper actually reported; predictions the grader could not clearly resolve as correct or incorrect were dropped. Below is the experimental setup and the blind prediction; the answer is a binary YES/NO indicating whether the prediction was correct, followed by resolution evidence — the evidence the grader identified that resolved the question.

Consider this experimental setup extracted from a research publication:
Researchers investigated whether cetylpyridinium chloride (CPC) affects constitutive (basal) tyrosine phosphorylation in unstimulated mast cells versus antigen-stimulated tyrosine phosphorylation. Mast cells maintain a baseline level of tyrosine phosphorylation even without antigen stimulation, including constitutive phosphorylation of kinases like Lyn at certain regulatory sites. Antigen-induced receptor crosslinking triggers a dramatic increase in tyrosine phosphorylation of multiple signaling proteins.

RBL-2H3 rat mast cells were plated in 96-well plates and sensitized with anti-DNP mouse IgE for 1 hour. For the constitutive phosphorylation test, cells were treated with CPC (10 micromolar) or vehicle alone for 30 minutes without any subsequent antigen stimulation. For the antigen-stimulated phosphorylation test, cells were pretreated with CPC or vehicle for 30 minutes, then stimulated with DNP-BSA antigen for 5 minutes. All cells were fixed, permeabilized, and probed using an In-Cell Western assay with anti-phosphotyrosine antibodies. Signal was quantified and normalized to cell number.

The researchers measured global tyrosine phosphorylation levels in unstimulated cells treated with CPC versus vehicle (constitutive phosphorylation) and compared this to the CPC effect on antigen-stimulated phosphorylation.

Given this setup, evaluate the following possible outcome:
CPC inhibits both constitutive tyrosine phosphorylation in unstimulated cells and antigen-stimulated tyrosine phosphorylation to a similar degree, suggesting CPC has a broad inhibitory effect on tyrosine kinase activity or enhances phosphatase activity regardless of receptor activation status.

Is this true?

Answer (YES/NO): NO